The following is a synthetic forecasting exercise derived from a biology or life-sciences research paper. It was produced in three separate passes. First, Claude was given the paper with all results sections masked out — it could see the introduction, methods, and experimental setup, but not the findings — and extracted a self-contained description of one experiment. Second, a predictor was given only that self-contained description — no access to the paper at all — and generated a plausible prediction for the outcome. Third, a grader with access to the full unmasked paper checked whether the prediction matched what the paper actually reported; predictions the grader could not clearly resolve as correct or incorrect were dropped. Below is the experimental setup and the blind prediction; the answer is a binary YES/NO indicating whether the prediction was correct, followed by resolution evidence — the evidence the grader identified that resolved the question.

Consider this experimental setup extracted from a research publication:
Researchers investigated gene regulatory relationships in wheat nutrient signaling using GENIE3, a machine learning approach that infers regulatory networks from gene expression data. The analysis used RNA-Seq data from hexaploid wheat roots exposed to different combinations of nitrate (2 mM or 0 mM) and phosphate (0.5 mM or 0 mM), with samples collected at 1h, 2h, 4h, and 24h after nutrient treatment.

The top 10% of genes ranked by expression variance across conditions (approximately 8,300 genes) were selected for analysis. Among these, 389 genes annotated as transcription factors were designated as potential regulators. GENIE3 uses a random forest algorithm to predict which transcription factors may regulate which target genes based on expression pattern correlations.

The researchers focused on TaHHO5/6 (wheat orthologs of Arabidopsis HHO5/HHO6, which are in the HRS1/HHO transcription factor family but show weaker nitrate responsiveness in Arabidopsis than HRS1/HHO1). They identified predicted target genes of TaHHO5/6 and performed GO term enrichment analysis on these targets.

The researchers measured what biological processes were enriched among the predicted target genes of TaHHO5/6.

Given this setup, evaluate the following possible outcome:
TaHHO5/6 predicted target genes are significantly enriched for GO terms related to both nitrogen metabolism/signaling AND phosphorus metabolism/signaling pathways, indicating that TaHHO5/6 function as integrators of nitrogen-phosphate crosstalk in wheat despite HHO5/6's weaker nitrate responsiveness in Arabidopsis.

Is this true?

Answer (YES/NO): NO